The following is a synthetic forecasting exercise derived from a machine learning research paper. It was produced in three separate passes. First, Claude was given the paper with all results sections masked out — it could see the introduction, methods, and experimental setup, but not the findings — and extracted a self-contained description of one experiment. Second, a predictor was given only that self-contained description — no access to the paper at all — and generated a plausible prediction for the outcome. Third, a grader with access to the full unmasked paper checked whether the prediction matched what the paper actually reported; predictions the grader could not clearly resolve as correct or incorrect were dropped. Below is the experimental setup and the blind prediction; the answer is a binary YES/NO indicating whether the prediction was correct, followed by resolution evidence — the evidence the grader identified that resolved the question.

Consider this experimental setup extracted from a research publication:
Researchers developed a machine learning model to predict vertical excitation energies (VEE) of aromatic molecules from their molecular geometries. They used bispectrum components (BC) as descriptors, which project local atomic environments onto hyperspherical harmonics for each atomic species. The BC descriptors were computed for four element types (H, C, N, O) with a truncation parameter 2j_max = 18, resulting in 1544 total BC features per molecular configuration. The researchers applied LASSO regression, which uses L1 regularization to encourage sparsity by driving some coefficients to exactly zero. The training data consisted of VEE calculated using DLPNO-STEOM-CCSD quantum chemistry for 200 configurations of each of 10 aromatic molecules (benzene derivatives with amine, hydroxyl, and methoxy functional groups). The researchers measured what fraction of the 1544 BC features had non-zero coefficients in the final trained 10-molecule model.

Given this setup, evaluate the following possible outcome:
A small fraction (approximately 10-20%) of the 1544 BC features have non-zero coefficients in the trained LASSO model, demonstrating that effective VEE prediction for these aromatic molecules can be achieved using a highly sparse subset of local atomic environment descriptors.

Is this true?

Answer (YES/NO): NO